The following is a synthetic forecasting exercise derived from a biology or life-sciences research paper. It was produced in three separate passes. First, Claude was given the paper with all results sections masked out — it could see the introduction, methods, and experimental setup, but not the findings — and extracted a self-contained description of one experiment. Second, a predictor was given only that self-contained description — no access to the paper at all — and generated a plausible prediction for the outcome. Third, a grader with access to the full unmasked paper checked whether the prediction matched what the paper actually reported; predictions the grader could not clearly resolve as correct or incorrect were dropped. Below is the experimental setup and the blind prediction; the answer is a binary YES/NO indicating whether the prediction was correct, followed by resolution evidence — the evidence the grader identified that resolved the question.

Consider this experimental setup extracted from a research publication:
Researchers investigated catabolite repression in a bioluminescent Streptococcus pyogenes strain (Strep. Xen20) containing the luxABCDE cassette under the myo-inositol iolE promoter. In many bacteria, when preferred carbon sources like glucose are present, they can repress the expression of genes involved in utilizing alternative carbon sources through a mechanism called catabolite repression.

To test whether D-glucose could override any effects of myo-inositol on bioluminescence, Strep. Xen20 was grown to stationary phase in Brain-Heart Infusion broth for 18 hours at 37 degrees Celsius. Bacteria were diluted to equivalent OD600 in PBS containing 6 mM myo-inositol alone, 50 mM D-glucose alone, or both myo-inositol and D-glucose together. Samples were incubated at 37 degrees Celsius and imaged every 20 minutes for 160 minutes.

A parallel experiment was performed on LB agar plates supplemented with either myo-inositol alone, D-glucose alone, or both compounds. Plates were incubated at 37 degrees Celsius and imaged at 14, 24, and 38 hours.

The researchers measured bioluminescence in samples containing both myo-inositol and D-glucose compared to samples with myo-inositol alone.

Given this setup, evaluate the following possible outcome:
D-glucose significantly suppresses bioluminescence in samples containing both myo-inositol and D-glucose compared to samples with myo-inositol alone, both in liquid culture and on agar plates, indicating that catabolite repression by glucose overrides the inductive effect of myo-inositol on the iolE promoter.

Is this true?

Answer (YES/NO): YES